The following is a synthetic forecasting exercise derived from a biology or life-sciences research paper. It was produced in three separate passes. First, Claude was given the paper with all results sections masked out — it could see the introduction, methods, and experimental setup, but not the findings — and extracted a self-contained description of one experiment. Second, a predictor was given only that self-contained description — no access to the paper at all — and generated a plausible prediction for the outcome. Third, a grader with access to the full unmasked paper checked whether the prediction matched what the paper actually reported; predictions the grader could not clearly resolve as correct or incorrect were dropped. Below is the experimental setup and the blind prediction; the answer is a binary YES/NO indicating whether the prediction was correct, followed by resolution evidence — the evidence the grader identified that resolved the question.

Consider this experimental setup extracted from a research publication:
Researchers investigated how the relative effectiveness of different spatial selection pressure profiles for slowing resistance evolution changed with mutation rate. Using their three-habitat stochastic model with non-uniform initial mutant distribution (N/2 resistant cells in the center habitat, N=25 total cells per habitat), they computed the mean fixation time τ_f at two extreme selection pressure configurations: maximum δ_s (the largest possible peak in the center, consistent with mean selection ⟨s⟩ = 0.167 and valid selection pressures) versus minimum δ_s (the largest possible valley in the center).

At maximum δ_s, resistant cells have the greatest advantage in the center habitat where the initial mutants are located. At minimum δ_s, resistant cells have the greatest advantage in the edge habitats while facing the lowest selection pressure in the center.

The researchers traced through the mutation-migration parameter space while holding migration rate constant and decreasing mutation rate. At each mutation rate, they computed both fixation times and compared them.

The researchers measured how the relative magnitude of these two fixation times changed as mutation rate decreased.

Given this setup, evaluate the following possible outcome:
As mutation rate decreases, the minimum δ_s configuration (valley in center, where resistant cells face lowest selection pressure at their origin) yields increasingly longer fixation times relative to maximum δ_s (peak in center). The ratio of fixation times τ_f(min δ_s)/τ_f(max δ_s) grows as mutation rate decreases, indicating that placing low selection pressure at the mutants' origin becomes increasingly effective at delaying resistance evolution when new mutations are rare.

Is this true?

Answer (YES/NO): YES